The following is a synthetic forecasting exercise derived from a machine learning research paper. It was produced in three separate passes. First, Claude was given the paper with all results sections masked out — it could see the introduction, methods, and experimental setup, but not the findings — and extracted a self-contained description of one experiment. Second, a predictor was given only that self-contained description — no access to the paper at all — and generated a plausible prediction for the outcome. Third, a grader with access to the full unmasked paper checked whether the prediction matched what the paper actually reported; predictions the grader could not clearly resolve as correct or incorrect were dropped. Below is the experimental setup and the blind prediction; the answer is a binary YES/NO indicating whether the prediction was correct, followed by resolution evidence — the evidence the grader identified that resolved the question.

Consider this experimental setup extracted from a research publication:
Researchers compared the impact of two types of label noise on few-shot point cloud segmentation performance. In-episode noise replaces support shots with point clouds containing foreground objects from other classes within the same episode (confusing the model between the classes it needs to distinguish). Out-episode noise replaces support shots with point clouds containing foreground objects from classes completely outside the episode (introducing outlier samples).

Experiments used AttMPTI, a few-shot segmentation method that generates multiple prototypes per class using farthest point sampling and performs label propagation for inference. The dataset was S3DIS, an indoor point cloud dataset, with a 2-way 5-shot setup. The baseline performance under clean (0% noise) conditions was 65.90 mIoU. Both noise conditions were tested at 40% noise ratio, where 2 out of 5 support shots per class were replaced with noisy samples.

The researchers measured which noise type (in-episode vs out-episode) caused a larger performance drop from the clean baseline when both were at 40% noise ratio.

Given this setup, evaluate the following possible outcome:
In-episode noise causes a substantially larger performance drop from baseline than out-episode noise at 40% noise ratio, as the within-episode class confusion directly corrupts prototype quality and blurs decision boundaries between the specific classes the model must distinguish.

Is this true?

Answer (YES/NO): YES